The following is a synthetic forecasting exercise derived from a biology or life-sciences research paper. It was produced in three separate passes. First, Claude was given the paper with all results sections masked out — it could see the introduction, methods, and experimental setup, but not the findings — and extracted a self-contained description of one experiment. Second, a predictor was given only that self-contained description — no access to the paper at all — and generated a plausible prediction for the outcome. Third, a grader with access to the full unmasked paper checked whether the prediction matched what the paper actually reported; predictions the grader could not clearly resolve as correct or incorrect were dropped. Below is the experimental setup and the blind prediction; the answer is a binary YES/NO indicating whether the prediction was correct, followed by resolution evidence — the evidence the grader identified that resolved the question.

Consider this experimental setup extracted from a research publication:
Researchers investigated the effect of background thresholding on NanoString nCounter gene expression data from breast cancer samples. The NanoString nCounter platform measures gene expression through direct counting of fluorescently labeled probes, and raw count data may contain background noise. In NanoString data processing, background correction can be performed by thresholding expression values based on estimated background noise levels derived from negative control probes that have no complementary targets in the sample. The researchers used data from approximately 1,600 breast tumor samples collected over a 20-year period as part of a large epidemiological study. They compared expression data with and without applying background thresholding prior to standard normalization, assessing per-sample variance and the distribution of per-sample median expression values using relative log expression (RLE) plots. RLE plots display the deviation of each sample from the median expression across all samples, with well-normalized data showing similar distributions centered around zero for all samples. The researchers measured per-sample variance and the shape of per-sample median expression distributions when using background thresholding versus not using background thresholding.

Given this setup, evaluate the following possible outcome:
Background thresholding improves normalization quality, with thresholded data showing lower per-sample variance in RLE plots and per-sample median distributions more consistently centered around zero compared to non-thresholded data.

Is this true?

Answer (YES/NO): NO